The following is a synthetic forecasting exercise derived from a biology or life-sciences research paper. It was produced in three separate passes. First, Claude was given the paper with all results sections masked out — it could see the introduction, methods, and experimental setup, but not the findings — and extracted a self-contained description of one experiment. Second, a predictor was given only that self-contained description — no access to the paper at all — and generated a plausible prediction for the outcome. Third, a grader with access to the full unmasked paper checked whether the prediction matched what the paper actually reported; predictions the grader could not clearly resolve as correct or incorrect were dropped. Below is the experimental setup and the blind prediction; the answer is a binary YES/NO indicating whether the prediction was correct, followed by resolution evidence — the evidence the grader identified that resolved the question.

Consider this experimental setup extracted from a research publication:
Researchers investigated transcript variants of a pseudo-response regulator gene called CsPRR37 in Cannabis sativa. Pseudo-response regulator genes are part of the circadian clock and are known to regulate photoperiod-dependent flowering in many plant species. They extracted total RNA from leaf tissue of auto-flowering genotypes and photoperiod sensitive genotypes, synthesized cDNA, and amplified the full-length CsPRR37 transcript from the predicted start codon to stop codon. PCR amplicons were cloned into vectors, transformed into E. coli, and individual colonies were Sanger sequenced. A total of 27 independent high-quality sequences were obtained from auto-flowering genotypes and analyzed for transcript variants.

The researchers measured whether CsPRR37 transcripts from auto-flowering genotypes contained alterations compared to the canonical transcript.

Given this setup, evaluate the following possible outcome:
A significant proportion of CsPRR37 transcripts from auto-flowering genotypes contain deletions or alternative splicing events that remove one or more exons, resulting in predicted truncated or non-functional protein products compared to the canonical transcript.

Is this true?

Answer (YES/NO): NO